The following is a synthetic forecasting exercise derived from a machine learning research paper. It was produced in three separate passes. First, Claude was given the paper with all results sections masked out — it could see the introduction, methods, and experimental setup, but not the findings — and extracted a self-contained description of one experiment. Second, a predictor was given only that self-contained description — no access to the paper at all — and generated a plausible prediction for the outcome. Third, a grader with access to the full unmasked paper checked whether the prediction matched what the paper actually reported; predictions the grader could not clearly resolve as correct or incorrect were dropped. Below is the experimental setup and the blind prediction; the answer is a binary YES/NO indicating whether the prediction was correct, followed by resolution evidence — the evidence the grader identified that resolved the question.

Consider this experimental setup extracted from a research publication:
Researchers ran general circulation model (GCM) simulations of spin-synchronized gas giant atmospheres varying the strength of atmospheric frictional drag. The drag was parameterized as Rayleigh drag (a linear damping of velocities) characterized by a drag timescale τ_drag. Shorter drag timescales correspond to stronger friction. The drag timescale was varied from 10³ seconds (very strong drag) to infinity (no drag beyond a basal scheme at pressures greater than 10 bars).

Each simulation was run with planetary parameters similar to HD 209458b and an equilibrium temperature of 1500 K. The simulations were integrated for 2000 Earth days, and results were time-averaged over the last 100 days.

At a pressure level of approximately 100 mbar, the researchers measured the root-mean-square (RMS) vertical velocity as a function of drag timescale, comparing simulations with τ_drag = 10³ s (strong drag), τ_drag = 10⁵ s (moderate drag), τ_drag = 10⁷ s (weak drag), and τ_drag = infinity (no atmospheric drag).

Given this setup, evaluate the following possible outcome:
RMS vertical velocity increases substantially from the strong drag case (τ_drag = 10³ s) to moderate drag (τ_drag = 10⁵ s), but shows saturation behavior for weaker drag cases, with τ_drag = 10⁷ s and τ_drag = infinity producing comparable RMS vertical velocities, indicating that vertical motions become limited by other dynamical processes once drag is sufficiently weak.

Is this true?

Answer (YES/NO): YES